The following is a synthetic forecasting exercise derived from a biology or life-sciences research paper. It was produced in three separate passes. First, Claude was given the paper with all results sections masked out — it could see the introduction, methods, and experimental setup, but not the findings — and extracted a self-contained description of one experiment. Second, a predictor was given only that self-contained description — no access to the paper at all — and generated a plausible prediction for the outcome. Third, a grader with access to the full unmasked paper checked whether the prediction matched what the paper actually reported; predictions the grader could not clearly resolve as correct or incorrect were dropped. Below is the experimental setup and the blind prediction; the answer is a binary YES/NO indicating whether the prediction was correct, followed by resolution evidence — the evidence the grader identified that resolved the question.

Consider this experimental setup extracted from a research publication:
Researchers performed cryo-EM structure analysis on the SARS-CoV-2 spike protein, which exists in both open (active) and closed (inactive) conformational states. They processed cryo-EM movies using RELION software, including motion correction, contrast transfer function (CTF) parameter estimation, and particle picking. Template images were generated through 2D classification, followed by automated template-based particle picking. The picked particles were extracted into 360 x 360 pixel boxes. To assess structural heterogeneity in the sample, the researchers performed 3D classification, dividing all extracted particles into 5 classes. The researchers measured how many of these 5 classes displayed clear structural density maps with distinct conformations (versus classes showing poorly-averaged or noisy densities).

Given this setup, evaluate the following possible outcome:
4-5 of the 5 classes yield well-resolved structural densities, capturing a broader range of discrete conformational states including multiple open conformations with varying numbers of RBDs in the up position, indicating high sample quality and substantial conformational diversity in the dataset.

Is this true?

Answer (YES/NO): NO